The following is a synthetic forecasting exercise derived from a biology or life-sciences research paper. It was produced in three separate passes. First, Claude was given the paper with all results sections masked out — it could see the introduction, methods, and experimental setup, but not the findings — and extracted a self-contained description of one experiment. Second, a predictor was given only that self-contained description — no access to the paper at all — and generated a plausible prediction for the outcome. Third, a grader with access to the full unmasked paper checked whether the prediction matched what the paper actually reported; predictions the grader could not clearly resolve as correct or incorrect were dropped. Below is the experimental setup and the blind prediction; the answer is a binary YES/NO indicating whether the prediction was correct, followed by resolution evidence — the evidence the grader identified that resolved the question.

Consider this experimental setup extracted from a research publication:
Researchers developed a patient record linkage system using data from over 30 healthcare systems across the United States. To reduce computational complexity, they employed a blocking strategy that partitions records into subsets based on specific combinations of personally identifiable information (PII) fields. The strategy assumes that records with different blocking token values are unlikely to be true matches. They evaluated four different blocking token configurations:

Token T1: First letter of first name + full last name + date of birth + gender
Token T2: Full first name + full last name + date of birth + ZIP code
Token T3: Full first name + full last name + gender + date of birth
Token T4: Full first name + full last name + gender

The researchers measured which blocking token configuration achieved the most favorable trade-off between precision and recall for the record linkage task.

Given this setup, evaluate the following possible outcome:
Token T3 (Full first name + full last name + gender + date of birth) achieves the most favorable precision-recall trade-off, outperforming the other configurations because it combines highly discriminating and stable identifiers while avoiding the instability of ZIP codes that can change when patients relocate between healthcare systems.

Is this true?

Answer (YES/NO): NO